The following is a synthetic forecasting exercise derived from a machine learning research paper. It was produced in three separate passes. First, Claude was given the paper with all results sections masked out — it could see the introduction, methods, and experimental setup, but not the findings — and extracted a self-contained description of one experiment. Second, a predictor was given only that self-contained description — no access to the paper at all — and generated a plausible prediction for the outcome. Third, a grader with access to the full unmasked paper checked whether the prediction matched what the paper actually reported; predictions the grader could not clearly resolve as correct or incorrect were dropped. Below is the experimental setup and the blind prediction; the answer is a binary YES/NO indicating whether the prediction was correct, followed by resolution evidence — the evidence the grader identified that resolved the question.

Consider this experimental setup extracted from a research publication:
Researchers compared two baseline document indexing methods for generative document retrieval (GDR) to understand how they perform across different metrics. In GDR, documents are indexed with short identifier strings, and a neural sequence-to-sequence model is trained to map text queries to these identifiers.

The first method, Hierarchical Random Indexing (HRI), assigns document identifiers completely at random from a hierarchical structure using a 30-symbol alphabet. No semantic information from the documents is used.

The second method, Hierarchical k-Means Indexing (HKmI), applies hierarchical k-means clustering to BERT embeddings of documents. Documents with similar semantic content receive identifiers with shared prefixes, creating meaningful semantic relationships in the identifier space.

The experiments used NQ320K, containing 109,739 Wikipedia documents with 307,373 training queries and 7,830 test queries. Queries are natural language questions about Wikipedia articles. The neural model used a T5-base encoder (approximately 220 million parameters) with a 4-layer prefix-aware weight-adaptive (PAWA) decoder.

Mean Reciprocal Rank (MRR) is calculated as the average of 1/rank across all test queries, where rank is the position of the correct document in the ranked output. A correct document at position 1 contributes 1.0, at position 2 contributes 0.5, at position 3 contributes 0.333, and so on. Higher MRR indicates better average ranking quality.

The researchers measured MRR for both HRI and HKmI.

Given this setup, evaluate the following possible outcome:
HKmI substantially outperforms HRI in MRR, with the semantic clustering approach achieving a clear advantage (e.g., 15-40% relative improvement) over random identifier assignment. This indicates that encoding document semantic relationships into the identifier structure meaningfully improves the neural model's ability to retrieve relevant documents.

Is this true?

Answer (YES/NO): NO